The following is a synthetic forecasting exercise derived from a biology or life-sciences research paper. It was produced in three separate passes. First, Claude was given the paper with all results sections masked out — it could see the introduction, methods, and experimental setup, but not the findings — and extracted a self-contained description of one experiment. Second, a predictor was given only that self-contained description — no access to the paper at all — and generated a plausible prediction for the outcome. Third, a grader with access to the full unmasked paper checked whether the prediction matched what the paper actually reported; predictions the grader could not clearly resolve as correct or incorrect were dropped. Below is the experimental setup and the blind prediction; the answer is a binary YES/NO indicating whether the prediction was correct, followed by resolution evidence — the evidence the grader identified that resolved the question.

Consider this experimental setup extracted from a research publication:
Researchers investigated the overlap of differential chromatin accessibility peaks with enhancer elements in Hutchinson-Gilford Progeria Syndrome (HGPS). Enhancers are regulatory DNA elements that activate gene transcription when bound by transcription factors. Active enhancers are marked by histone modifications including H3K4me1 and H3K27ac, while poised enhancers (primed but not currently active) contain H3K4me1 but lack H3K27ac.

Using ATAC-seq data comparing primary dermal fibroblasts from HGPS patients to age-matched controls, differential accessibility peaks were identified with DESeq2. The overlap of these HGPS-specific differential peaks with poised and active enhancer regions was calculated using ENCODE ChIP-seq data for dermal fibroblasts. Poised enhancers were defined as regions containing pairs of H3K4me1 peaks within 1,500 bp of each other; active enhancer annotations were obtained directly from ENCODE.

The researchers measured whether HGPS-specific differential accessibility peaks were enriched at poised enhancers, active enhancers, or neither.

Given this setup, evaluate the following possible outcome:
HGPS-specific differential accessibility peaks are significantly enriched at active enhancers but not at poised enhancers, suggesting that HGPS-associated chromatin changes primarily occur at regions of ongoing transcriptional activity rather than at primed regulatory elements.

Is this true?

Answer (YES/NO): NO